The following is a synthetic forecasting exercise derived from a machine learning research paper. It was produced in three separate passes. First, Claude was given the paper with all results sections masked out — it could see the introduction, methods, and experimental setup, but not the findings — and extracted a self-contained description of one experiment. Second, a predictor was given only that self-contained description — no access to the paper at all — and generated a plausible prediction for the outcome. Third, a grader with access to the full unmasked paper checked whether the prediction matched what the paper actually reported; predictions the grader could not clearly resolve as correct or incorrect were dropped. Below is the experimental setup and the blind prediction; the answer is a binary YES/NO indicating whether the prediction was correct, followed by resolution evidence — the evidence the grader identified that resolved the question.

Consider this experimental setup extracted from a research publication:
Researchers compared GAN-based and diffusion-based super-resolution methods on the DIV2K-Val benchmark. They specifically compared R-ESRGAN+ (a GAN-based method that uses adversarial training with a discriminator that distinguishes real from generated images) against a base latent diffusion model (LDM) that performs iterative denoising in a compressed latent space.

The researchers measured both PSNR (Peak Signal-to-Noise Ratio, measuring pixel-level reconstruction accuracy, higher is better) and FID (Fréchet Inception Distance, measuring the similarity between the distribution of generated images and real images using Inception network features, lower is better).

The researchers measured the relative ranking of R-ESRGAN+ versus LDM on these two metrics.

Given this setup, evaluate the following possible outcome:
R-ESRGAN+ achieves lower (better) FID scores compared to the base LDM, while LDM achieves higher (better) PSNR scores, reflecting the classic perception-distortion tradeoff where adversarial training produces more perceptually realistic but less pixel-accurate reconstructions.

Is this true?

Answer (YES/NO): NO